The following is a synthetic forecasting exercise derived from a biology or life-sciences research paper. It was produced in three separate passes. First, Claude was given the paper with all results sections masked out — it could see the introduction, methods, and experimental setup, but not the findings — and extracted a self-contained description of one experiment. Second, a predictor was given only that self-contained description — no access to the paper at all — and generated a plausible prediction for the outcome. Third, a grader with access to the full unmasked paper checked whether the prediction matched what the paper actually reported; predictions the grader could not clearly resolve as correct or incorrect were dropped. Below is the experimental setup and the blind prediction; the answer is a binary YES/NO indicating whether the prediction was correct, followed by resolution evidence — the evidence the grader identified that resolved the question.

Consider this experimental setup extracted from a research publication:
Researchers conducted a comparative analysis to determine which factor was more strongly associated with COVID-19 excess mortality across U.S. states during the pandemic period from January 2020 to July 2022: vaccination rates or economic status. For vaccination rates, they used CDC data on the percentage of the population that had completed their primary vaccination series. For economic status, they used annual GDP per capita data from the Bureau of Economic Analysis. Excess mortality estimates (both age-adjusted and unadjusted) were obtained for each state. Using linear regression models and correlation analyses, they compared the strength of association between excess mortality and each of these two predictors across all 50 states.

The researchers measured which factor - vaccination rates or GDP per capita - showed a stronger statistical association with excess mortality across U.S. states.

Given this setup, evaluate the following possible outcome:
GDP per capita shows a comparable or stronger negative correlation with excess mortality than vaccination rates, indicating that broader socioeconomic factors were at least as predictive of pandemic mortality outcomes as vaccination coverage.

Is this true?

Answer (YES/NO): NO